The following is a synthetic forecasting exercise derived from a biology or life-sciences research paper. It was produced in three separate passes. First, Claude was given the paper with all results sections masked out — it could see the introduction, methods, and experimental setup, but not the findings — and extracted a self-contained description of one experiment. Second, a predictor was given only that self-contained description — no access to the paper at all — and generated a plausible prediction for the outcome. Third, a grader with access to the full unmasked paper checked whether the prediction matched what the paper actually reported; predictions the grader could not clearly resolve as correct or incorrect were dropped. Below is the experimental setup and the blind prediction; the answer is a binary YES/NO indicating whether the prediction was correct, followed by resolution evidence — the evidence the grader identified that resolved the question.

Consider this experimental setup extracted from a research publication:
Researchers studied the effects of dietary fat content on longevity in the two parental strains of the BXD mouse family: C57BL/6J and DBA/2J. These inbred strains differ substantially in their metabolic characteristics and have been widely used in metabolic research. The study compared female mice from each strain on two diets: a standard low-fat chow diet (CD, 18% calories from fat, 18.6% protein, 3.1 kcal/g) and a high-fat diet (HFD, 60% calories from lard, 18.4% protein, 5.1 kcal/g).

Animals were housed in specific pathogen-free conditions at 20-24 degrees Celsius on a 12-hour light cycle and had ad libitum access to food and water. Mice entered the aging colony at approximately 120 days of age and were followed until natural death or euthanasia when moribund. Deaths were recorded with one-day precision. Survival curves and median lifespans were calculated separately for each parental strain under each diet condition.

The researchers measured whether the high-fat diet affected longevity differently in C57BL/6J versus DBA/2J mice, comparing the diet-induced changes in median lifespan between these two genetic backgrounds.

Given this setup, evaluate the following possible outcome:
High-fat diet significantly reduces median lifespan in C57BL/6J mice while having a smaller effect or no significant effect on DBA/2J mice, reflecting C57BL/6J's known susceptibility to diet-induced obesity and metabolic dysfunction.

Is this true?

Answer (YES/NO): YES